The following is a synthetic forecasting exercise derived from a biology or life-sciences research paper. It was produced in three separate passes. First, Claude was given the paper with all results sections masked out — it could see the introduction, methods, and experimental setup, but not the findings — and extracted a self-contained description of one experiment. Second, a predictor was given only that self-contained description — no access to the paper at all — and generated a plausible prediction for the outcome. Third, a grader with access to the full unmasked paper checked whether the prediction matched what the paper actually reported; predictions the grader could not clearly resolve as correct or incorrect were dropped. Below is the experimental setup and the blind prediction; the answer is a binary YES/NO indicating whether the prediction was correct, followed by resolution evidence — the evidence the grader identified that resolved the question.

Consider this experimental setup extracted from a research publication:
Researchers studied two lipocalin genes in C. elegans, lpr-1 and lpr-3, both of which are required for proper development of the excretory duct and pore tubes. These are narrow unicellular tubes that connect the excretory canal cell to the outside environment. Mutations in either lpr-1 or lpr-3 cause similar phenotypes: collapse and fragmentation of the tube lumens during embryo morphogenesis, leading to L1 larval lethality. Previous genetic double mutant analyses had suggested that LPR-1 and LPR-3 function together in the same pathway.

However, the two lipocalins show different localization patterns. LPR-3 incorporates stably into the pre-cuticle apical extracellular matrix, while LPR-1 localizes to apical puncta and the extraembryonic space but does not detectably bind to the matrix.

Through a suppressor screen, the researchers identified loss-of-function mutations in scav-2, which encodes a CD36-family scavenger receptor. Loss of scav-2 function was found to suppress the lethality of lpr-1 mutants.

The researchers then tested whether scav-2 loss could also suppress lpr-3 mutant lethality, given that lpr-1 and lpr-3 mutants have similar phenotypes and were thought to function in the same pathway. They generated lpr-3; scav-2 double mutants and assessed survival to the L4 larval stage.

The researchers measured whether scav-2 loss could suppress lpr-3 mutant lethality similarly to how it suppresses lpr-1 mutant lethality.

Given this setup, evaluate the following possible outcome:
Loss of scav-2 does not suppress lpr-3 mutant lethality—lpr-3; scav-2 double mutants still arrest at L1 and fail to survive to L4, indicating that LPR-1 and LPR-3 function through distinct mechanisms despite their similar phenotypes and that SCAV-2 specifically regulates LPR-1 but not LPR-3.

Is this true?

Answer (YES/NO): YES